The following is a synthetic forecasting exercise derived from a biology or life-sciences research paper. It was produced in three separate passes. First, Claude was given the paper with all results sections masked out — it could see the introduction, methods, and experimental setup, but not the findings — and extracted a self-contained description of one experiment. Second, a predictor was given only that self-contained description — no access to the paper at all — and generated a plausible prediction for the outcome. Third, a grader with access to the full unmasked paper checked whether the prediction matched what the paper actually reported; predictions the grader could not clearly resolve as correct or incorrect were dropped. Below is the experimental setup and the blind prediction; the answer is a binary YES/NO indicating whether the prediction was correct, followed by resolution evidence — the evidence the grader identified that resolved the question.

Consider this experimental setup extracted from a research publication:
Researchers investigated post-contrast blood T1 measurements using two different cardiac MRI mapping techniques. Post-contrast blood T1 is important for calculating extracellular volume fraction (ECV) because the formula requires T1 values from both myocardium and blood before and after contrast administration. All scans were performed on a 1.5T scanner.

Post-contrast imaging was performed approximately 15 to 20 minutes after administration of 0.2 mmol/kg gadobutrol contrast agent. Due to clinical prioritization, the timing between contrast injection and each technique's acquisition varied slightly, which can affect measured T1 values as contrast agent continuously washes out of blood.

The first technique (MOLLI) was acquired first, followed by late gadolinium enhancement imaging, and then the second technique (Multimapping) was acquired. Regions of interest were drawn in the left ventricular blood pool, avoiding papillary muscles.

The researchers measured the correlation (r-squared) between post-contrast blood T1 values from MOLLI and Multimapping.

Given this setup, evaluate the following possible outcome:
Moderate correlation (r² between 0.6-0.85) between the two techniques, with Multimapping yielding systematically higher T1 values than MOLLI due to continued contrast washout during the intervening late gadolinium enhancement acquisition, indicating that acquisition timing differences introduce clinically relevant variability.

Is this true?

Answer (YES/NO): NO